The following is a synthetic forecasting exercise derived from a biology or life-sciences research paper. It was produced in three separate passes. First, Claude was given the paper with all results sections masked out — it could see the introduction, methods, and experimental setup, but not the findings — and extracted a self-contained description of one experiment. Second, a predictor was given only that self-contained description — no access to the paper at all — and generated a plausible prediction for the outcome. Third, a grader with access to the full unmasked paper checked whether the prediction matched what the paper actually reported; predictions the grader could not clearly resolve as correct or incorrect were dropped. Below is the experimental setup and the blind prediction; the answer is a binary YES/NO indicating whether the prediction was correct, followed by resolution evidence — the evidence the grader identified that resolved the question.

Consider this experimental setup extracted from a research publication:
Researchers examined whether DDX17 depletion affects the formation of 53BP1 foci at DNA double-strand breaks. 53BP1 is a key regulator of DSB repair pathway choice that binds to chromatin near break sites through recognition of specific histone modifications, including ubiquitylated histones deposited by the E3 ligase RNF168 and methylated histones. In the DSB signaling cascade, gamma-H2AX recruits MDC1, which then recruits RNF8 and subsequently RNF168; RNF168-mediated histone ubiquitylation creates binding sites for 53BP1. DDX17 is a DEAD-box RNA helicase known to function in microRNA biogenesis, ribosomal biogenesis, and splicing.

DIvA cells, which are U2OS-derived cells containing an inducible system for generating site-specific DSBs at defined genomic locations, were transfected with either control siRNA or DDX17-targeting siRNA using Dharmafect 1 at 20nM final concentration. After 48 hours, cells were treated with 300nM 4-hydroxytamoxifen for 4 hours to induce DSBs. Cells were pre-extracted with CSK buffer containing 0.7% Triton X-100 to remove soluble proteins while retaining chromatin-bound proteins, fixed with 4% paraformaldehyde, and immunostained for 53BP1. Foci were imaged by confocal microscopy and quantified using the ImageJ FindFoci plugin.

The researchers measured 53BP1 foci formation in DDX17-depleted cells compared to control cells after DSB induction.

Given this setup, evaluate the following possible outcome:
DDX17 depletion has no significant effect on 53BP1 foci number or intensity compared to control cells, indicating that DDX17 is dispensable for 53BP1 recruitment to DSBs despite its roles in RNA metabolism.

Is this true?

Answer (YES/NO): NO